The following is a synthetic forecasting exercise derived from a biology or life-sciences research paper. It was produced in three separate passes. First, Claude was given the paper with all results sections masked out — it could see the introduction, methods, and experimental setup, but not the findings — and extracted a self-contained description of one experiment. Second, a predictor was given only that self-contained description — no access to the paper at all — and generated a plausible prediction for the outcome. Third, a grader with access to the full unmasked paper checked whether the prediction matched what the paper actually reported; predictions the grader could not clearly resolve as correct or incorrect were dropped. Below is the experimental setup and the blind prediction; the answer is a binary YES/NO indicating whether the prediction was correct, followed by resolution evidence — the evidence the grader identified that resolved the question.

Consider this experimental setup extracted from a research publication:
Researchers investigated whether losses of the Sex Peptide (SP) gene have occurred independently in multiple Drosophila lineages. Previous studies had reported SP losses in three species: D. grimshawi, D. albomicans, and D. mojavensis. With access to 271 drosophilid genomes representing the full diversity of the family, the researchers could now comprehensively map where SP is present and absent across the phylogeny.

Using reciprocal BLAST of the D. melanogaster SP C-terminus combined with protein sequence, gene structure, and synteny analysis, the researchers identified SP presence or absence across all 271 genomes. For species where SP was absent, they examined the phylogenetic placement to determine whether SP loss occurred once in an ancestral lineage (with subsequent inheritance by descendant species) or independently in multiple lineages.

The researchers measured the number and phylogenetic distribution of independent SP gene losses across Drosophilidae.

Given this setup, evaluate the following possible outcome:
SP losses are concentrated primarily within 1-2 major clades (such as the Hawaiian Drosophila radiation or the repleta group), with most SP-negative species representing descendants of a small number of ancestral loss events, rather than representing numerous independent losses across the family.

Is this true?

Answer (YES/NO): NO